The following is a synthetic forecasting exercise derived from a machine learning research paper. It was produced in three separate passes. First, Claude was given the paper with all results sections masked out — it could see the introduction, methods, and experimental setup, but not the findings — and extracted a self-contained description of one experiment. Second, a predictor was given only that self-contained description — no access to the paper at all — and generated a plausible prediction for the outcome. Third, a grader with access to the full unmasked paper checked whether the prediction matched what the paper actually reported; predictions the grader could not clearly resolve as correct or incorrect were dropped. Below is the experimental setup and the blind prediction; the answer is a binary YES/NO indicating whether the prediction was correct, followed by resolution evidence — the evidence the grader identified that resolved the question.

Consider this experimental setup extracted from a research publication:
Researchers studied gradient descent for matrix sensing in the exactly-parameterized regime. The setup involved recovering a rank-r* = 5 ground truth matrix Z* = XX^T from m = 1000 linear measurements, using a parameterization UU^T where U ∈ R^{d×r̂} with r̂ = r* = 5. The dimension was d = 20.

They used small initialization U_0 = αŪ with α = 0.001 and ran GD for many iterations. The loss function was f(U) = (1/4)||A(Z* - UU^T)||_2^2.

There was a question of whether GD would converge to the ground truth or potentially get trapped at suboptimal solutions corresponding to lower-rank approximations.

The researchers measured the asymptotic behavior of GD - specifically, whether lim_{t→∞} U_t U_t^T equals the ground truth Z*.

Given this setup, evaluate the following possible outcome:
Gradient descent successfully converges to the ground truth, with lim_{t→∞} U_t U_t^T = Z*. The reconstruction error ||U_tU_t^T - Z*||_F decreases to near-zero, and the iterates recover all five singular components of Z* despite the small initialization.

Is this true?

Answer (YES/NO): YES